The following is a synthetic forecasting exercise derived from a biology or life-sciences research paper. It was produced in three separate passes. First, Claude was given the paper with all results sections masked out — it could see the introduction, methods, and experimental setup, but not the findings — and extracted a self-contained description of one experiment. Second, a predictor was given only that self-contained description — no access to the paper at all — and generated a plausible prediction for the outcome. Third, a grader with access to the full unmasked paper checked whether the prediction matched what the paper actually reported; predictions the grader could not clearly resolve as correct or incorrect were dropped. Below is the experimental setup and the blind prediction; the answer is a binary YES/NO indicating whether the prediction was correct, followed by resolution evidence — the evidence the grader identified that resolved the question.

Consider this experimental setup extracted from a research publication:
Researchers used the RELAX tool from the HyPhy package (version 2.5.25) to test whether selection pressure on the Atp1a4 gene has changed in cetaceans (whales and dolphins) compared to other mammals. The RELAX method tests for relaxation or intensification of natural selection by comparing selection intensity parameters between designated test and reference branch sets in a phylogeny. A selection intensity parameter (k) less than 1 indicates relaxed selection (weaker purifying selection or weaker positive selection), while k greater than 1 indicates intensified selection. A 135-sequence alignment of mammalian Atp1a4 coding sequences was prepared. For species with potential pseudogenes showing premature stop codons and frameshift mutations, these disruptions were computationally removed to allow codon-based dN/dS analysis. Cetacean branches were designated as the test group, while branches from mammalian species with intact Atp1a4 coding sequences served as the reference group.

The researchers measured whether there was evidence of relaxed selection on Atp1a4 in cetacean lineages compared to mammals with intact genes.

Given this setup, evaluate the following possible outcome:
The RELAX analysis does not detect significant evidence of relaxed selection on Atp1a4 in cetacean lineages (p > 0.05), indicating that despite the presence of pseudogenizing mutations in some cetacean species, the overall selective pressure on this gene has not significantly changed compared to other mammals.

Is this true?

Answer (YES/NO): NO